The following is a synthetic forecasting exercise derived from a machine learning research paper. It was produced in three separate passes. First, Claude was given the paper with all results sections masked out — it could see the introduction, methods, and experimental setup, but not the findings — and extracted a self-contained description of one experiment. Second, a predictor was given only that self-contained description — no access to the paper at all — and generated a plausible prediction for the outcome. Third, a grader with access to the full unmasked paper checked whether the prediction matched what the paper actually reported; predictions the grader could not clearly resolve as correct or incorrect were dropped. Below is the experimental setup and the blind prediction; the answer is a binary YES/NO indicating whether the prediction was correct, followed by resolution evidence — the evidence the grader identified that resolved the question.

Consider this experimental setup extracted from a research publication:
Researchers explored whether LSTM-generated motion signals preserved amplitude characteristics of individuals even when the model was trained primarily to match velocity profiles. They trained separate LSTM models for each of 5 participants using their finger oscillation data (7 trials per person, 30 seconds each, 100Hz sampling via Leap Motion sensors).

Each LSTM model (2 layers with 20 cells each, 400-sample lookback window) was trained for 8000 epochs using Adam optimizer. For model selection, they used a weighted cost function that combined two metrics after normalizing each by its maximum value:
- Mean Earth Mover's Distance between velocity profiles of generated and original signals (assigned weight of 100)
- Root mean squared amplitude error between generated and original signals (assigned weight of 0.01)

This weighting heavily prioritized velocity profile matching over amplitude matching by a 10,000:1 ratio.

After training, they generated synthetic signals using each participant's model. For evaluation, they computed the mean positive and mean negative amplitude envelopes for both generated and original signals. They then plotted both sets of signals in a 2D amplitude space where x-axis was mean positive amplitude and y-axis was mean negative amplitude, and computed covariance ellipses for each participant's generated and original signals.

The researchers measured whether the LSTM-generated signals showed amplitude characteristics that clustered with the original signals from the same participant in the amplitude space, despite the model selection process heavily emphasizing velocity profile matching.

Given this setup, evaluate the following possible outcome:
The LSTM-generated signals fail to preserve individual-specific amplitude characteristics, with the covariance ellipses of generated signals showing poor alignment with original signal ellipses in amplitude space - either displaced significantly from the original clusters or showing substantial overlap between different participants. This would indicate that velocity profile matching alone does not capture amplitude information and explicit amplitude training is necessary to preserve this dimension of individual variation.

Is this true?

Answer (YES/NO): NO